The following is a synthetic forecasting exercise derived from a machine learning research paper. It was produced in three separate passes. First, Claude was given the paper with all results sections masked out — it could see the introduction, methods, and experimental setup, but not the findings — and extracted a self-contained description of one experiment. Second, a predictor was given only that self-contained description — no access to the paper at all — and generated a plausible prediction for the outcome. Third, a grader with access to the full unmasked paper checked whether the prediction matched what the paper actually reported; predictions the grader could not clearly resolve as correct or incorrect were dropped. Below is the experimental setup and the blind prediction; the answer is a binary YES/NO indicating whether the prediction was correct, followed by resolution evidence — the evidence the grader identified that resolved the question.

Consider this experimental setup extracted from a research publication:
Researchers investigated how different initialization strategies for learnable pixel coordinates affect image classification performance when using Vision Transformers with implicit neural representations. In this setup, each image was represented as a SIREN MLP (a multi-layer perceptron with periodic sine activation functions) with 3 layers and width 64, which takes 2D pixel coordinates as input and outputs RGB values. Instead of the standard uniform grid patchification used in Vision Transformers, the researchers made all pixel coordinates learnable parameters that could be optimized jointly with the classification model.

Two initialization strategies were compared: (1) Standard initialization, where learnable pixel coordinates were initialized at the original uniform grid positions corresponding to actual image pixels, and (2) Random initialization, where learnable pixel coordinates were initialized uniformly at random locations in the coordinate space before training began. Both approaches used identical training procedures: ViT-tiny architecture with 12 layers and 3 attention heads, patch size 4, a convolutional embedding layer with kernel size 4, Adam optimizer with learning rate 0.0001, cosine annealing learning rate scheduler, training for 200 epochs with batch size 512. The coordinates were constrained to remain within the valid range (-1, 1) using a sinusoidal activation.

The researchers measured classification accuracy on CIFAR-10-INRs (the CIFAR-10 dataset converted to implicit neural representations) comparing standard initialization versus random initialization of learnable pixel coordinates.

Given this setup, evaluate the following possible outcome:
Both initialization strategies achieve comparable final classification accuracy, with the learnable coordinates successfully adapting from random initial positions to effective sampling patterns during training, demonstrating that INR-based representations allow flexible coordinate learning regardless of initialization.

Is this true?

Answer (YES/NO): NO